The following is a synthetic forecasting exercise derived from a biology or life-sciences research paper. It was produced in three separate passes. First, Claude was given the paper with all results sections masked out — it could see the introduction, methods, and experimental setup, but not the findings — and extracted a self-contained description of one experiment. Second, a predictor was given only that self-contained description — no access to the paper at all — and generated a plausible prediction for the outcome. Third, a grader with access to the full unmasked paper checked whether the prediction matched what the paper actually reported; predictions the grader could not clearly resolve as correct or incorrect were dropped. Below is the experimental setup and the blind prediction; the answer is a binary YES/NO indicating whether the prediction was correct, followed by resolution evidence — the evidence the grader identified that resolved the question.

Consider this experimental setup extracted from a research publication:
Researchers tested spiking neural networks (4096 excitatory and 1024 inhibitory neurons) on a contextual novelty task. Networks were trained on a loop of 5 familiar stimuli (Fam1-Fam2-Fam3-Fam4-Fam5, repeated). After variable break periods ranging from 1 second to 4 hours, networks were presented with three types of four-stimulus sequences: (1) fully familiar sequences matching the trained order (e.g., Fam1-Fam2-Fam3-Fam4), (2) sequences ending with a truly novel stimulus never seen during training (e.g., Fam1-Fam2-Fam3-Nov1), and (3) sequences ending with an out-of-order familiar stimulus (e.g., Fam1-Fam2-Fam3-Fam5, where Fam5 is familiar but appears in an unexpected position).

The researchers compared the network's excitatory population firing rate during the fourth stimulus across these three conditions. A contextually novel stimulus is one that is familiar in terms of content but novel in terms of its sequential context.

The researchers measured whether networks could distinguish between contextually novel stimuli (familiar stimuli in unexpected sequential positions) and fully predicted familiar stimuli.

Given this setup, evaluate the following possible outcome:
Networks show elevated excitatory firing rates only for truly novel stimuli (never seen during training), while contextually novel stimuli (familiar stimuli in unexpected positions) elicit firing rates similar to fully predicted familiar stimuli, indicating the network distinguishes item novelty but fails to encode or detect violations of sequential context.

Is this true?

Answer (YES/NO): NO